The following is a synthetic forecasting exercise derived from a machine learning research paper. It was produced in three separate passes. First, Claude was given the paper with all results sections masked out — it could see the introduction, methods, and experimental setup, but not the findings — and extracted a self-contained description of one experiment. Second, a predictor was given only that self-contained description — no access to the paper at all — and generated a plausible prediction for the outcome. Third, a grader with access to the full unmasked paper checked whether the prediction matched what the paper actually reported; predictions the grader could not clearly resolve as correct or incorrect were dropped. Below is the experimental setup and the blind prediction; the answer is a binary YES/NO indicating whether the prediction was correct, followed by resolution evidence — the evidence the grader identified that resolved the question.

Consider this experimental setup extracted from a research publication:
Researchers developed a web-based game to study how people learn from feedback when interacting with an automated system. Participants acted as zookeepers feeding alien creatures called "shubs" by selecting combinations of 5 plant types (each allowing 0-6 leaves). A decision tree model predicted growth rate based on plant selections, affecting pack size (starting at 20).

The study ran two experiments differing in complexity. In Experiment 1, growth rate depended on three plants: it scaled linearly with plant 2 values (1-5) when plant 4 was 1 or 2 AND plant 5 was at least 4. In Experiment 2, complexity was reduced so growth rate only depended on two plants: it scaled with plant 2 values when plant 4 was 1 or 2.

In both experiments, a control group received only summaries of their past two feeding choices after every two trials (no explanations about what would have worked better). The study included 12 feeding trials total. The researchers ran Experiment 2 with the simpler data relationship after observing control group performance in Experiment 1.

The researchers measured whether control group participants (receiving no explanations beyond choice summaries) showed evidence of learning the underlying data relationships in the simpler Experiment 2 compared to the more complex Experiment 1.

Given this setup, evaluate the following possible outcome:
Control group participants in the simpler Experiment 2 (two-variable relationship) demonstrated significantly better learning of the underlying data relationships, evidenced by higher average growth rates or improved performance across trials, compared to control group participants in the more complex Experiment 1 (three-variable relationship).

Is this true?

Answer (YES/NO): YES